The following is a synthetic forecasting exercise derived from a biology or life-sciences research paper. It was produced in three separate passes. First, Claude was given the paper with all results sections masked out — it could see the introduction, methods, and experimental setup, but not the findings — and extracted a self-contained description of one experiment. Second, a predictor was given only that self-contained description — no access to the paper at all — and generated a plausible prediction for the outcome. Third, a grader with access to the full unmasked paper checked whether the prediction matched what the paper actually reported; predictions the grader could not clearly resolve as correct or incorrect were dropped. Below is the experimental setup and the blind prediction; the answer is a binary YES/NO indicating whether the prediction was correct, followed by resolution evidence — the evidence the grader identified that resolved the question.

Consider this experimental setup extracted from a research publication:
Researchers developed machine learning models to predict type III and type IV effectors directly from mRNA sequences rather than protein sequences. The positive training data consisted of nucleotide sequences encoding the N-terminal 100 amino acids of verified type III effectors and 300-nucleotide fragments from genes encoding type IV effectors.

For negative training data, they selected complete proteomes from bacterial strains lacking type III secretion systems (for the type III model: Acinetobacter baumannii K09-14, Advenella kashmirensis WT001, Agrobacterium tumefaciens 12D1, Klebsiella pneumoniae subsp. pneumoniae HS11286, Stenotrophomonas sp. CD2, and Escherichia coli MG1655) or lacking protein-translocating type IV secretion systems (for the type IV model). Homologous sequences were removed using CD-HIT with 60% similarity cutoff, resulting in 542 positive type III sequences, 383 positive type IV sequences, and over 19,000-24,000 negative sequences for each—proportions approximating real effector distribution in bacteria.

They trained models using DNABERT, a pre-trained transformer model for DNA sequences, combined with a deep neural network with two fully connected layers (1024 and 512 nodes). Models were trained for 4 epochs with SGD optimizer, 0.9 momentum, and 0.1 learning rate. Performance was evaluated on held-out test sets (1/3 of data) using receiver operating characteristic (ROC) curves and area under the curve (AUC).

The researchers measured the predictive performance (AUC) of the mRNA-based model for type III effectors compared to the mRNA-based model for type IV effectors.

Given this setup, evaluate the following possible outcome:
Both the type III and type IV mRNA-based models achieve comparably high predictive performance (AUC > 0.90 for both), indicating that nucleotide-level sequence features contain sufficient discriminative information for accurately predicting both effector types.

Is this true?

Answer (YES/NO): NO